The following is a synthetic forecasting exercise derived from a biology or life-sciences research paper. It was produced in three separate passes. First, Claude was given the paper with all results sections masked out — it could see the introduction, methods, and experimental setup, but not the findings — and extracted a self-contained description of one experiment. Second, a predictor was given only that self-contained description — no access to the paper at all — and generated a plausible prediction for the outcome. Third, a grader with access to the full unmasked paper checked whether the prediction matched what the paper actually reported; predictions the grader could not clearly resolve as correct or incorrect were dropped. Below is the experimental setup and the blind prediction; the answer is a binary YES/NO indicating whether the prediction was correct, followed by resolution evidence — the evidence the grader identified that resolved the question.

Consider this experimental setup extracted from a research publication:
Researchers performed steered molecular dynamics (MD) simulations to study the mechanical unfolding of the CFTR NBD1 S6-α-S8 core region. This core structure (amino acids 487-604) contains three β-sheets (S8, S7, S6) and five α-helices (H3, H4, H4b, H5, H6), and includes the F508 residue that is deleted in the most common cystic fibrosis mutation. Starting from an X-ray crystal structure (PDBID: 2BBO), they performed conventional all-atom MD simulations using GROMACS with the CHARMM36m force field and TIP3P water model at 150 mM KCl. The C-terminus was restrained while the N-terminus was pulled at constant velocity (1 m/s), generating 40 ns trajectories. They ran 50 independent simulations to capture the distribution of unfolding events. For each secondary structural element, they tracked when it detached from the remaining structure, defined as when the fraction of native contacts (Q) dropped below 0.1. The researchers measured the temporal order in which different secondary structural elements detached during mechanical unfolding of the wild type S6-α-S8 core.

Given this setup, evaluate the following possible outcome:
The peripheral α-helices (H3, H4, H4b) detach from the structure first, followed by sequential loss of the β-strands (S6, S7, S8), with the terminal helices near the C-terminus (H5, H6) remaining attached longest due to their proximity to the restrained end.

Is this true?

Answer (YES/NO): NO